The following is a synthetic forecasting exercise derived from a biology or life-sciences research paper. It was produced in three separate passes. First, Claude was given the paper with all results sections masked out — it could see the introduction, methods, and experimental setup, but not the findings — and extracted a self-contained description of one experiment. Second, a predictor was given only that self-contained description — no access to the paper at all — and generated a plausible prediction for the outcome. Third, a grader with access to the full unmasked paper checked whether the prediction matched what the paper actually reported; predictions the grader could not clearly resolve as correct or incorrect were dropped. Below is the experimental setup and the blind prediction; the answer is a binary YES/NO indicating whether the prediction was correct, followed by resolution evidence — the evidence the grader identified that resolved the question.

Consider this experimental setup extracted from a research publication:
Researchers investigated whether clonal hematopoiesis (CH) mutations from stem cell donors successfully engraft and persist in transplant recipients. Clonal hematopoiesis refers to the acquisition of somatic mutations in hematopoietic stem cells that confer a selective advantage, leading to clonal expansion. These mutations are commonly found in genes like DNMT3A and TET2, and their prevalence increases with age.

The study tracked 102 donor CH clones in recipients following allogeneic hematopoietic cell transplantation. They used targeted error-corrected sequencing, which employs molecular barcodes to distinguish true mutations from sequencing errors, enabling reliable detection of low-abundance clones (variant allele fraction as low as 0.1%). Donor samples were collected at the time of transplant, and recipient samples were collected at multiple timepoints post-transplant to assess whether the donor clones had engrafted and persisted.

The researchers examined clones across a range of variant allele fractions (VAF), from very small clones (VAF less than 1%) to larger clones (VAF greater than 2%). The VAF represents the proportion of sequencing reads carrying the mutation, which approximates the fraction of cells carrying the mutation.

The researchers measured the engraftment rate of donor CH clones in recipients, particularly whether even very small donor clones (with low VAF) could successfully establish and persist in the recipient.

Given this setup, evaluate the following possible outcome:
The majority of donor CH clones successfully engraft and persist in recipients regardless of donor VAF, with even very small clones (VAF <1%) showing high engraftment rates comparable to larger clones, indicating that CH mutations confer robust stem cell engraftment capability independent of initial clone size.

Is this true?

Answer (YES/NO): NO